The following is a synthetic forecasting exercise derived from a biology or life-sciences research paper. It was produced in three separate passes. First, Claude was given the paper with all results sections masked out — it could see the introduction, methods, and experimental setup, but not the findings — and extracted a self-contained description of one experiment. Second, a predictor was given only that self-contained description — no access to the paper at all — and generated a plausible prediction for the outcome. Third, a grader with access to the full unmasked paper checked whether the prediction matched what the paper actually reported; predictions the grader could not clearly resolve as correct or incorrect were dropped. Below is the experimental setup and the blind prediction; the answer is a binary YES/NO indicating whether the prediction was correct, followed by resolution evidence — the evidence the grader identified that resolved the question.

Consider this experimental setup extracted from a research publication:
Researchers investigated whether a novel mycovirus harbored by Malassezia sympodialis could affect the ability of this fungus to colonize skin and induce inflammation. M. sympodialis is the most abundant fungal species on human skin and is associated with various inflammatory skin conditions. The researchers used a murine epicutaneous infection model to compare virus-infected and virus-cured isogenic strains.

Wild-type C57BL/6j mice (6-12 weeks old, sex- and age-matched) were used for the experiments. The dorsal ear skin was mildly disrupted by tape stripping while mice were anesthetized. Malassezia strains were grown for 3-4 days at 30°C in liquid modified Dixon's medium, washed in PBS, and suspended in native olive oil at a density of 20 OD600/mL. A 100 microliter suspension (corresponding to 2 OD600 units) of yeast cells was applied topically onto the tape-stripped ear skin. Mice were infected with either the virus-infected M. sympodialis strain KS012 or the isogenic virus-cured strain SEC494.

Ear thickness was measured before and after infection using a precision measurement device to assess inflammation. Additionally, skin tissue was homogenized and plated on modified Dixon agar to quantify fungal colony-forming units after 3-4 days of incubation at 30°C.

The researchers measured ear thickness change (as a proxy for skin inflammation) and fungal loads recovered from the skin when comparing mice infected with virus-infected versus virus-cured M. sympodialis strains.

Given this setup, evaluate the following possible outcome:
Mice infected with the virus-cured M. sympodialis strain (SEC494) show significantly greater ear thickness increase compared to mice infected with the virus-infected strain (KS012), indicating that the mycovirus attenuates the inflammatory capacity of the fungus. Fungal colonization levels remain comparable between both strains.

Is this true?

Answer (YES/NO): NO